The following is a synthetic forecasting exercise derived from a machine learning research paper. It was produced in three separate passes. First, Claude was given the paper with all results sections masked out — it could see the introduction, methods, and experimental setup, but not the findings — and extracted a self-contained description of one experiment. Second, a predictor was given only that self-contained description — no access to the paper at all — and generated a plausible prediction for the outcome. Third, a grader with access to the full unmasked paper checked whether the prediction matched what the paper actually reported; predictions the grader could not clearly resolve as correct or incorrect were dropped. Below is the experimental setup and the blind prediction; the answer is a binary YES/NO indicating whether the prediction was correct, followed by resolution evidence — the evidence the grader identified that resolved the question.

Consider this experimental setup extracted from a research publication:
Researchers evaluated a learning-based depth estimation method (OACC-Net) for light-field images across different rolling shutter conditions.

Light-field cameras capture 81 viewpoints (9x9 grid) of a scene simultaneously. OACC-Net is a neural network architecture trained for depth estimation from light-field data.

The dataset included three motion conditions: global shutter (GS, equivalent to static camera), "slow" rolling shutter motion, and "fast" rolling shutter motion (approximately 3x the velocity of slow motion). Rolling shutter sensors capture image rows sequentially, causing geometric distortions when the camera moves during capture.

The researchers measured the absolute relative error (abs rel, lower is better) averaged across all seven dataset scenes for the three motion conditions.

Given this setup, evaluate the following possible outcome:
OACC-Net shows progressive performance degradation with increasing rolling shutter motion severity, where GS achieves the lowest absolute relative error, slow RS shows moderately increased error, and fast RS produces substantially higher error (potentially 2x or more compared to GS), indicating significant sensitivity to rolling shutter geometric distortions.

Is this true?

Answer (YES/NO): NO